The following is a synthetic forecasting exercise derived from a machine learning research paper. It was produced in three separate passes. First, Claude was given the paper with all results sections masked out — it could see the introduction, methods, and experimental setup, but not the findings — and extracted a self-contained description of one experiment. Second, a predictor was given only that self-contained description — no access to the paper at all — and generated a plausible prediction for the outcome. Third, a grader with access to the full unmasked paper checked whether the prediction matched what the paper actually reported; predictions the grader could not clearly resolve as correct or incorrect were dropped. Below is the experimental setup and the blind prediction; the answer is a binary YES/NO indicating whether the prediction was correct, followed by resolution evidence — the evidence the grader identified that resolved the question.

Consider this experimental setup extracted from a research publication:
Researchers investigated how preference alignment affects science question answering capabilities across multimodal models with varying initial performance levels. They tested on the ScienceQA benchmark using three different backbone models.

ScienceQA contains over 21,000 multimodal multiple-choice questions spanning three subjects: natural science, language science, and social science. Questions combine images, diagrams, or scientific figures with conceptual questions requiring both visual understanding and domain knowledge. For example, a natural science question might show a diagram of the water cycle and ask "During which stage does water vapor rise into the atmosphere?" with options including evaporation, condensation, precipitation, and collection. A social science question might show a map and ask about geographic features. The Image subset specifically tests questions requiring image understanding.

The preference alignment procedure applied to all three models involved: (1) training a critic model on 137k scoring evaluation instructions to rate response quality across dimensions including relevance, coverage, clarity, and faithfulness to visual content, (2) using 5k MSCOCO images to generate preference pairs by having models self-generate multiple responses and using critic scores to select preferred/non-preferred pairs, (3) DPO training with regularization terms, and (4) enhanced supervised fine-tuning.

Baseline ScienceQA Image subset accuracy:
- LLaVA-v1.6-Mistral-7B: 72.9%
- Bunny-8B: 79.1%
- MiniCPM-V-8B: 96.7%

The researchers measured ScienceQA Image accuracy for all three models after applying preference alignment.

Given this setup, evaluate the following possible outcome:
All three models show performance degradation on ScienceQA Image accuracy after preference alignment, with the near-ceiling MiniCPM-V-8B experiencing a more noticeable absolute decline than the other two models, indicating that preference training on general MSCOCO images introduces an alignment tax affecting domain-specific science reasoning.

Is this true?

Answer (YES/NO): NO